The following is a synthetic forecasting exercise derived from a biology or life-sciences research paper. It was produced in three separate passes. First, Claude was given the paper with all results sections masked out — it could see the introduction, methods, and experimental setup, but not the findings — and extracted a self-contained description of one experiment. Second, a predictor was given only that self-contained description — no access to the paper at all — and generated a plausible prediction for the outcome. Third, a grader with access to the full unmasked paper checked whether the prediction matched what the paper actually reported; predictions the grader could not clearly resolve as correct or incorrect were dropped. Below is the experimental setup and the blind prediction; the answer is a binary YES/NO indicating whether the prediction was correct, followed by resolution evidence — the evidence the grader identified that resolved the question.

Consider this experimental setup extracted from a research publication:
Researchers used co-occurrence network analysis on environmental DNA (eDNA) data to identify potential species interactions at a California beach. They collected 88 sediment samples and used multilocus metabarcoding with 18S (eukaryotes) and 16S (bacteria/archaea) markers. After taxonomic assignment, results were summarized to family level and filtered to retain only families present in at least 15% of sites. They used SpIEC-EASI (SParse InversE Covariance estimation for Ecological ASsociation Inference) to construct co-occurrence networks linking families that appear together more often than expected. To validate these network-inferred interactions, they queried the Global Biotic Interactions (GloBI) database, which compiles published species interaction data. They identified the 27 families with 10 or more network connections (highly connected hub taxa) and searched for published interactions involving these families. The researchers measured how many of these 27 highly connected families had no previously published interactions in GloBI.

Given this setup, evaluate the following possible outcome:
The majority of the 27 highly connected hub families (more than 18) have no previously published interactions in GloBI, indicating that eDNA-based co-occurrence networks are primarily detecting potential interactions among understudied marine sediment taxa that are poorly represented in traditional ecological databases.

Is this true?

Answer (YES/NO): NO